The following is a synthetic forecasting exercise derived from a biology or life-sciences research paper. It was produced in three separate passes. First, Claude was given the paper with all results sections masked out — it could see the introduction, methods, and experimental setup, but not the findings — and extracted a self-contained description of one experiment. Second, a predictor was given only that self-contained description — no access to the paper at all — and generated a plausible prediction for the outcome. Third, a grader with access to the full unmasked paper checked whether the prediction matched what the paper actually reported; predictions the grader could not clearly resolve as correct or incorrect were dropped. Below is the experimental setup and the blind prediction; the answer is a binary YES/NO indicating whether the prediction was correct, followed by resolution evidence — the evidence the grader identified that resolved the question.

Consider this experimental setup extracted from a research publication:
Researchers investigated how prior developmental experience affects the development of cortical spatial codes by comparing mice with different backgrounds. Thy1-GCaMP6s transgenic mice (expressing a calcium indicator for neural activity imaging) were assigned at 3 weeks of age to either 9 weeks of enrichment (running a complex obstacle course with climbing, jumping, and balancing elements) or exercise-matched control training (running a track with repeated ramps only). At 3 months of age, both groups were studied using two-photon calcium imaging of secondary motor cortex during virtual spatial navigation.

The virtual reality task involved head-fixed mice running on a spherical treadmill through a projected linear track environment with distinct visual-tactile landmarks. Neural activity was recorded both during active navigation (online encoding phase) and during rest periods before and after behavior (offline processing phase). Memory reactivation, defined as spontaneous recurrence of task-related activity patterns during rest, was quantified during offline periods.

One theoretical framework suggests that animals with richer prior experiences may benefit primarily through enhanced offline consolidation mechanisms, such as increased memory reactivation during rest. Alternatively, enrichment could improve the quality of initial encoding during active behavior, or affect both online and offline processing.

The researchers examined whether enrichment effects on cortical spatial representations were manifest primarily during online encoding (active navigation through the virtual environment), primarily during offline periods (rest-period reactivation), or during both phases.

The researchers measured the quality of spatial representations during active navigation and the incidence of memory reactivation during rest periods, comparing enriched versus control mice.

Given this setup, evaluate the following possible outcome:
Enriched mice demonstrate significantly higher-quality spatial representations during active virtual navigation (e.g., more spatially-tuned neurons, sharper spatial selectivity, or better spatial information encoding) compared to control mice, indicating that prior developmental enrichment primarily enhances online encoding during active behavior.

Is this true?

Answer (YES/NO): NO